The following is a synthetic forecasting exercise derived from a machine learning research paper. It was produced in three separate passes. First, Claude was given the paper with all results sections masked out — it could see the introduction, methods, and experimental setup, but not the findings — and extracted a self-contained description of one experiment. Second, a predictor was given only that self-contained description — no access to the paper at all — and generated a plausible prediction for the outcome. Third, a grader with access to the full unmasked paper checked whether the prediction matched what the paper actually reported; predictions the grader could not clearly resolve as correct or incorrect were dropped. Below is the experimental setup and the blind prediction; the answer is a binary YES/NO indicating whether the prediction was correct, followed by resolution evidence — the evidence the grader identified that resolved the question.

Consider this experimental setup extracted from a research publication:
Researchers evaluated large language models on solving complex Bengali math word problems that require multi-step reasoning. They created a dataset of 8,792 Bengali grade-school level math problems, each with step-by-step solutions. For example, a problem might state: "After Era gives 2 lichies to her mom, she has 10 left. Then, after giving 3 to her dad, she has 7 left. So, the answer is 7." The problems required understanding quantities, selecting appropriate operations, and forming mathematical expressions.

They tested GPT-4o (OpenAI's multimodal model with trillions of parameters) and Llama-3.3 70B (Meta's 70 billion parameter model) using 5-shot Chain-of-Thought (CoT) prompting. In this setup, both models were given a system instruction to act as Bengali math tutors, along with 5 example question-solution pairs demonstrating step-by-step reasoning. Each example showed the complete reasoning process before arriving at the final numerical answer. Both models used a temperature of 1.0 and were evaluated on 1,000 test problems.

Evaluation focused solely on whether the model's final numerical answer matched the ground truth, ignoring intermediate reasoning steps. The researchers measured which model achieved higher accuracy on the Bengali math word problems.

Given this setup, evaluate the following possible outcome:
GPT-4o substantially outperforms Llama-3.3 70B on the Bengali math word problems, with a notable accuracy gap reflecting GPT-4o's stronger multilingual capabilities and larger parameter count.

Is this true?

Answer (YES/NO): NO